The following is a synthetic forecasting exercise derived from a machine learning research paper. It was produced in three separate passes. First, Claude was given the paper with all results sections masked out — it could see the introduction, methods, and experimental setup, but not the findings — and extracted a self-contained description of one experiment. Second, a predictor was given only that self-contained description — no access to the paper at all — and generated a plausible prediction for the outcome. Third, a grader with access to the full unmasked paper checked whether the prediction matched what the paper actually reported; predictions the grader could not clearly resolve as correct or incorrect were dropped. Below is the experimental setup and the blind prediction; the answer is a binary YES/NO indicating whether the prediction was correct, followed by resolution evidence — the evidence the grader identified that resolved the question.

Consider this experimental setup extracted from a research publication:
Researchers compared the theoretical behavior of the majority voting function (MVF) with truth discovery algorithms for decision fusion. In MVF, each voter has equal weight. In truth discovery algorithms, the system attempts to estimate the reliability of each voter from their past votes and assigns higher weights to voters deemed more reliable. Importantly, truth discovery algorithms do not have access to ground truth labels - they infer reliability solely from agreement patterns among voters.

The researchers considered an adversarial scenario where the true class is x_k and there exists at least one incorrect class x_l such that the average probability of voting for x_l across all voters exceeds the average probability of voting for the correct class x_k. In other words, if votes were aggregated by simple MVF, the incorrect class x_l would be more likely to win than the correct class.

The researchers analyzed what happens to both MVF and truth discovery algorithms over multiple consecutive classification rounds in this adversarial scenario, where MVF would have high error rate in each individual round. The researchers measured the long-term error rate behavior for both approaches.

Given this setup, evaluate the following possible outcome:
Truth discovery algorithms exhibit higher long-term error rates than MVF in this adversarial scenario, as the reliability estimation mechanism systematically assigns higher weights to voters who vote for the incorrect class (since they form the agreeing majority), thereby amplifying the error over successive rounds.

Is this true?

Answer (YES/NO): YES